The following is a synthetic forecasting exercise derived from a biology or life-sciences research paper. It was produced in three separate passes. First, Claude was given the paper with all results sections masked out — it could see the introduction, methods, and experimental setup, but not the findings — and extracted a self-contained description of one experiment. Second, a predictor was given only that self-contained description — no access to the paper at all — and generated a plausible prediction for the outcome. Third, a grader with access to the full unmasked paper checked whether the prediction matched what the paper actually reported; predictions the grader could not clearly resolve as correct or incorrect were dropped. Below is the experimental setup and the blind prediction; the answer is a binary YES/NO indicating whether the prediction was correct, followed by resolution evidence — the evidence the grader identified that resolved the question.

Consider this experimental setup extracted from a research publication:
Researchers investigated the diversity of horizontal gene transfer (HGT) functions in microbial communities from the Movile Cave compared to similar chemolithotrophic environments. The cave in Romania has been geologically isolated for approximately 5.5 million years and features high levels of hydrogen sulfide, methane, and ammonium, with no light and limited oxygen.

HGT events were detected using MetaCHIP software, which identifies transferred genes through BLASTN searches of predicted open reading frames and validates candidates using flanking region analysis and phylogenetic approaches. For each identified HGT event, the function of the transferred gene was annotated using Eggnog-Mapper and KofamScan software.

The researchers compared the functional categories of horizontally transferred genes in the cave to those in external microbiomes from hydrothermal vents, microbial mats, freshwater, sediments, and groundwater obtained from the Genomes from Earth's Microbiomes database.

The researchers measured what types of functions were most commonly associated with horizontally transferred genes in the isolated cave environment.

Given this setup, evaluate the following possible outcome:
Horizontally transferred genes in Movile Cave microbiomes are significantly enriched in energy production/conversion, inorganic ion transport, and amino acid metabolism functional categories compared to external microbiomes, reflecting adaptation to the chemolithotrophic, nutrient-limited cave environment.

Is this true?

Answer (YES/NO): NO